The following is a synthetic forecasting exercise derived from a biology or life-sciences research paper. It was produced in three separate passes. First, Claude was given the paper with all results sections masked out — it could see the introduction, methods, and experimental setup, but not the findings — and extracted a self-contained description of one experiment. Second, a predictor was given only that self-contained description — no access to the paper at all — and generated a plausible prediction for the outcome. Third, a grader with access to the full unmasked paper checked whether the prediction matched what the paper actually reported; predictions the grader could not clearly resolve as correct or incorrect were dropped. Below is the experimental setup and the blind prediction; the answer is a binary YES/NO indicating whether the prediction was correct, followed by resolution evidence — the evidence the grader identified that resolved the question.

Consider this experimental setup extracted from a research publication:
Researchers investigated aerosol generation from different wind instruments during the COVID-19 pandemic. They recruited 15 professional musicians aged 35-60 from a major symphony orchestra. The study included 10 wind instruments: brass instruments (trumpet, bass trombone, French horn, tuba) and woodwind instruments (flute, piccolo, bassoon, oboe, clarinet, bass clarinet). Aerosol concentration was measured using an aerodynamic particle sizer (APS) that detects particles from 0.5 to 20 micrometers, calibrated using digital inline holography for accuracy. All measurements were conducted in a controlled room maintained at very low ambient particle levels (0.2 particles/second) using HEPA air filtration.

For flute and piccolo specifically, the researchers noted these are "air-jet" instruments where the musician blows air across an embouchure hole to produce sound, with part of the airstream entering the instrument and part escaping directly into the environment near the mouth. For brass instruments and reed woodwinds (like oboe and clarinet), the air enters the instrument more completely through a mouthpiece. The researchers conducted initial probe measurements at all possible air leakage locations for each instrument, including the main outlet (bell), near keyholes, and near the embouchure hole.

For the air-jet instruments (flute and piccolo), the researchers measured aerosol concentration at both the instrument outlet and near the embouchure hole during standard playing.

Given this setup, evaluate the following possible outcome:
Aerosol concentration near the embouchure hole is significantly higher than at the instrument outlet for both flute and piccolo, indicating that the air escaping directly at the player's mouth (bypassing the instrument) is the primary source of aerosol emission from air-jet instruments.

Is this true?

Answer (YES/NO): NO